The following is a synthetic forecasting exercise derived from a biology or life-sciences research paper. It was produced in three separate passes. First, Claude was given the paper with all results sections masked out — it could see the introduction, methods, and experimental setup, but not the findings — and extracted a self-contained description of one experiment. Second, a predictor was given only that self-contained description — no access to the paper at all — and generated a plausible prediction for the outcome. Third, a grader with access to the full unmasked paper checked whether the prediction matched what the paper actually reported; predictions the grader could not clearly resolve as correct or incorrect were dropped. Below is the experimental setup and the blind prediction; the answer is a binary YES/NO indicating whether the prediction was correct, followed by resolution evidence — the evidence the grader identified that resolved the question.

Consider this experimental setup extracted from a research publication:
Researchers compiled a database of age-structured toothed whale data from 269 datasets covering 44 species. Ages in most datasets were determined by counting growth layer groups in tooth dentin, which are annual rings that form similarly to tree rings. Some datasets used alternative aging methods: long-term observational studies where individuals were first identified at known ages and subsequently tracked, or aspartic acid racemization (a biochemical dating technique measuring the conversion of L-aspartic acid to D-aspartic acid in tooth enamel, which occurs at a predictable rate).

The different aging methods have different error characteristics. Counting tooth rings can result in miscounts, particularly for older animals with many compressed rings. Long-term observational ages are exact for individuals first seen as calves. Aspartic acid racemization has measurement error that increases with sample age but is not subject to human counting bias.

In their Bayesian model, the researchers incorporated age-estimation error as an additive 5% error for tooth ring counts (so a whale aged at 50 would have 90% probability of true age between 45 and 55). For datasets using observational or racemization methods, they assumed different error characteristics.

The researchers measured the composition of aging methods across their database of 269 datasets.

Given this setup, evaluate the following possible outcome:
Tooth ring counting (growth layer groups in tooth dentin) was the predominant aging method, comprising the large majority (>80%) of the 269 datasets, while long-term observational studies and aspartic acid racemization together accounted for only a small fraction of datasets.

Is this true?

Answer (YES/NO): YES